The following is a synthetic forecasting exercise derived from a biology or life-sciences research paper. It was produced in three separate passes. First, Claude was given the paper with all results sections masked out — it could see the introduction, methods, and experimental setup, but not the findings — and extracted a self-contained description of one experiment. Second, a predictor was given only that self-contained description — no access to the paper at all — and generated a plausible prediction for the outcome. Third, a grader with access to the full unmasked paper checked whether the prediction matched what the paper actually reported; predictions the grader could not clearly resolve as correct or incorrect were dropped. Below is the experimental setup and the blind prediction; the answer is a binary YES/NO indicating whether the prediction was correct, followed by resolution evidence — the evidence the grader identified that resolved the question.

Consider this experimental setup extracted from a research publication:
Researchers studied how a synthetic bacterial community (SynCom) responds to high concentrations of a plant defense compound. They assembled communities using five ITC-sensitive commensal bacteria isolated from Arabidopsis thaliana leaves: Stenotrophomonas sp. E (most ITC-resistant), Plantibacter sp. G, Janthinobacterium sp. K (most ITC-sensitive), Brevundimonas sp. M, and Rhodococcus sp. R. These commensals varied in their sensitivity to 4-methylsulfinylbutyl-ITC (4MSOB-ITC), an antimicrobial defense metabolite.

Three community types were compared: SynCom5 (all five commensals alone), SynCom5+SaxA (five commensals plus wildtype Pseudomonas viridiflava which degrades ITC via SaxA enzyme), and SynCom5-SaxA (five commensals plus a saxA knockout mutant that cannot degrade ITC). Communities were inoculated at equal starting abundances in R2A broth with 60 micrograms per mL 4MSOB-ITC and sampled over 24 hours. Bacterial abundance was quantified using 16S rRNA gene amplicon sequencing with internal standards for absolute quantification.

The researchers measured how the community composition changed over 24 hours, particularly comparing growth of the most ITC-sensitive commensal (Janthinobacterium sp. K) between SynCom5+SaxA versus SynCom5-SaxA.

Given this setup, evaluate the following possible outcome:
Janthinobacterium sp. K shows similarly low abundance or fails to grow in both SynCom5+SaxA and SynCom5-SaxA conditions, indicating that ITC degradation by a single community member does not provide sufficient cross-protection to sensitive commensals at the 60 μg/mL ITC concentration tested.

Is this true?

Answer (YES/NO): NO